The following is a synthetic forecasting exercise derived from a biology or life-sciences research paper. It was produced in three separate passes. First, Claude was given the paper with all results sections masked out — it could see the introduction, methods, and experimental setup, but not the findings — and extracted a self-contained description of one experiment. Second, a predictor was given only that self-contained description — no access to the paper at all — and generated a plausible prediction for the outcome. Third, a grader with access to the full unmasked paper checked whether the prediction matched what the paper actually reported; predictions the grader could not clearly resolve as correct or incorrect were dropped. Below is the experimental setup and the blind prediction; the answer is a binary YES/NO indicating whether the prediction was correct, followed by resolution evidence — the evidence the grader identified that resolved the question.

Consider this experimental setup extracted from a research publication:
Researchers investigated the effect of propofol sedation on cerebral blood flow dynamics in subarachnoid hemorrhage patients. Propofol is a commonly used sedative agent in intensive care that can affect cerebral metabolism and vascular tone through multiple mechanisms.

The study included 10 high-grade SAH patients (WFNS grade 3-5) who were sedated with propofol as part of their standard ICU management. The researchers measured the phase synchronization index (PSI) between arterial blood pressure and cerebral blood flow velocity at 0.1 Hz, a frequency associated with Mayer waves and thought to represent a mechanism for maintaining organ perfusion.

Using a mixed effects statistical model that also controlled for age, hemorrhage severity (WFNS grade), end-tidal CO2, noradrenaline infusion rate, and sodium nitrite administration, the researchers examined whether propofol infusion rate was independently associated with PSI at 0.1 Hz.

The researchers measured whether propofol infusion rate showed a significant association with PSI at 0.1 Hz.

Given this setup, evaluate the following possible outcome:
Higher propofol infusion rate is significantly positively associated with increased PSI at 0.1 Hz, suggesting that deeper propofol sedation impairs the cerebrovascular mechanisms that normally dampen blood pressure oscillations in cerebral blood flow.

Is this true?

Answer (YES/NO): NO